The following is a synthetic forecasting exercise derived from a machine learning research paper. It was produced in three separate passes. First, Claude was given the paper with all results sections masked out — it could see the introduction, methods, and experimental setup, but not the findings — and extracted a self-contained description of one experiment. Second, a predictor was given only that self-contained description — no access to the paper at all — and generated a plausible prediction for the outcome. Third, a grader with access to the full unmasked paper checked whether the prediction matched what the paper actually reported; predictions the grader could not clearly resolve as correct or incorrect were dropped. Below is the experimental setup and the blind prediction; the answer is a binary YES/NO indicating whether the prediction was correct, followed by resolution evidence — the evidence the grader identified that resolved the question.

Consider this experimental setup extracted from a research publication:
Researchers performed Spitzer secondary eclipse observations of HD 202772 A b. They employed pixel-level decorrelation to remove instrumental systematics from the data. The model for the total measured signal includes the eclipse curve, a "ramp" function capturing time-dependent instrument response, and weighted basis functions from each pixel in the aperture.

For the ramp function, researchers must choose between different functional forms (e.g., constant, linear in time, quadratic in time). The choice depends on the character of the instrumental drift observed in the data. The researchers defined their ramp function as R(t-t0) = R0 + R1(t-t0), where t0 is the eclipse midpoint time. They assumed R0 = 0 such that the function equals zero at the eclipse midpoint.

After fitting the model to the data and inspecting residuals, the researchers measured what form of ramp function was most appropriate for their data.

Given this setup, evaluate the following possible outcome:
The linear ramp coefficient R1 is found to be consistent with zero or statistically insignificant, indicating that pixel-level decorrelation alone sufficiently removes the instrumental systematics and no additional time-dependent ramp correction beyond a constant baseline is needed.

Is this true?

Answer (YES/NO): NO